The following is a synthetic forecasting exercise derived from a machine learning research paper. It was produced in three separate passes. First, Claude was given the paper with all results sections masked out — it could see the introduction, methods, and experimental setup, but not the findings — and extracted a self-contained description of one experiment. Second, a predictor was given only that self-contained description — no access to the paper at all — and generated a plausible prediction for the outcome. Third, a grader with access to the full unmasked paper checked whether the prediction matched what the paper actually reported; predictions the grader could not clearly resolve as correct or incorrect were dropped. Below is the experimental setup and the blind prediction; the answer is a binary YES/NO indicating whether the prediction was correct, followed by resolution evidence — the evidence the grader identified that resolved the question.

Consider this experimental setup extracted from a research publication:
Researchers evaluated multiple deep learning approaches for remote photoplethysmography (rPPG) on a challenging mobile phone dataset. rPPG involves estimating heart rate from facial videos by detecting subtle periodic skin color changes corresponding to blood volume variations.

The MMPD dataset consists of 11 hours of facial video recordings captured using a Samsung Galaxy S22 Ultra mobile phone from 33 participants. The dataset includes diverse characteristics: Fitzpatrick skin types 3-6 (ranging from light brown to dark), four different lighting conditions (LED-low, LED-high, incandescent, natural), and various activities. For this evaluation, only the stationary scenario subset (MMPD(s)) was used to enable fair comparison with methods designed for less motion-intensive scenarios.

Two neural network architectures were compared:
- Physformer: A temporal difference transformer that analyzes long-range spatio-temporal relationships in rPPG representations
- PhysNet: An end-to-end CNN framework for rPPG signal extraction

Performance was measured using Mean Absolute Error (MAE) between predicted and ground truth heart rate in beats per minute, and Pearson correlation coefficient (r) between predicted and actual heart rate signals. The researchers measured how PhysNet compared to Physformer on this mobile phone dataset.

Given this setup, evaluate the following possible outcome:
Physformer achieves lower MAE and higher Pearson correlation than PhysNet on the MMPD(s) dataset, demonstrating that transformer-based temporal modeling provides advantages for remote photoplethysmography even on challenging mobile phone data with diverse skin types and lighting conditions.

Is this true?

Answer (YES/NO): YES